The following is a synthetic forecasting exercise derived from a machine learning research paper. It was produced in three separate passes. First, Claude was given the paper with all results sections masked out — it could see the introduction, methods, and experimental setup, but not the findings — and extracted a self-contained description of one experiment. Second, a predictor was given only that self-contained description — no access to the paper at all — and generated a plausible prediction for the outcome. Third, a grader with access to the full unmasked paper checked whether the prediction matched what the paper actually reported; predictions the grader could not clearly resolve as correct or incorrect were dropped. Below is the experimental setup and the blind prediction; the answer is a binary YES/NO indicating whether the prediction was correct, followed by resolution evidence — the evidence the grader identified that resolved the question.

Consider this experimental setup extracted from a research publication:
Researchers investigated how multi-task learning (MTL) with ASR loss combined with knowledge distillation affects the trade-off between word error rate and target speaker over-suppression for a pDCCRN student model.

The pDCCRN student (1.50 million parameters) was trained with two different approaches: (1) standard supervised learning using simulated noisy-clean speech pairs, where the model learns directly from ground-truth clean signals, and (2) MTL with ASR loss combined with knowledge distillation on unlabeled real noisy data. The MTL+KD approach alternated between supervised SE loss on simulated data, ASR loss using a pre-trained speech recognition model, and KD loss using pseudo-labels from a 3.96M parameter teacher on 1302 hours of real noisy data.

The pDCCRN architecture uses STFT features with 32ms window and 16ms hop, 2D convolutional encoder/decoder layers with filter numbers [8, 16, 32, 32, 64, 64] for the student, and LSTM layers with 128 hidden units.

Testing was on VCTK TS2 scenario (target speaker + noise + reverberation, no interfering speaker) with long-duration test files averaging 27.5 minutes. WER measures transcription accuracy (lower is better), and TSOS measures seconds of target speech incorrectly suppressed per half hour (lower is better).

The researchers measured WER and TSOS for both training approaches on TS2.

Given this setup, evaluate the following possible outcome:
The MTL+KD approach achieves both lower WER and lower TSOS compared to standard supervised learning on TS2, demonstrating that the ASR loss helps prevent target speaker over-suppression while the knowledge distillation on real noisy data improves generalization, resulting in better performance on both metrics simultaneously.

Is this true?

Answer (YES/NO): YES